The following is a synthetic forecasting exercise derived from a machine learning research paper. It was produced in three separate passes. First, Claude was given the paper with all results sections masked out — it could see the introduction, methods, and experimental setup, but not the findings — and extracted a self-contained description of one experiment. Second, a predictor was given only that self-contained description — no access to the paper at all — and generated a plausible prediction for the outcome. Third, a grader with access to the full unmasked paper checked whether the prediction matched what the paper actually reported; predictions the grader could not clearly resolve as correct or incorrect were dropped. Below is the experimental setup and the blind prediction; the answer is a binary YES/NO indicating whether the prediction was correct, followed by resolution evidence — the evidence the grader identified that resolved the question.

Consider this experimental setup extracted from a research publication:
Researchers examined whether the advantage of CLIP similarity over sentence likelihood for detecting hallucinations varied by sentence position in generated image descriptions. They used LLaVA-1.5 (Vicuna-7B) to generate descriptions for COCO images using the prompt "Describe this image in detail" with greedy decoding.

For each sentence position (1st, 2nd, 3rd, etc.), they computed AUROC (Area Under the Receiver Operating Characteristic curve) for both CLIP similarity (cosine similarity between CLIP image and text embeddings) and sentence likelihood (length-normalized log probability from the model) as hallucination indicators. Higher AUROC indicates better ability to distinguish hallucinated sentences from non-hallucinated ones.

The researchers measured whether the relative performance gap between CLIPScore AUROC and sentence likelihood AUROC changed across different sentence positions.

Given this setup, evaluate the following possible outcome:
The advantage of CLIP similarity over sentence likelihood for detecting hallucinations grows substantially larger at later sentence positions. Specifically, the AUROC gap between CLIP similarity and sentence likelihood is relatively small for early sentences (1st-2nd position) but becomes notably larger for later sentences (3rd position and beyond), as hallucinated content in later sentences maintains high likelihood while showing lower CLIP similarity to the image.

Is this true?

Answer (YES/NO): YES